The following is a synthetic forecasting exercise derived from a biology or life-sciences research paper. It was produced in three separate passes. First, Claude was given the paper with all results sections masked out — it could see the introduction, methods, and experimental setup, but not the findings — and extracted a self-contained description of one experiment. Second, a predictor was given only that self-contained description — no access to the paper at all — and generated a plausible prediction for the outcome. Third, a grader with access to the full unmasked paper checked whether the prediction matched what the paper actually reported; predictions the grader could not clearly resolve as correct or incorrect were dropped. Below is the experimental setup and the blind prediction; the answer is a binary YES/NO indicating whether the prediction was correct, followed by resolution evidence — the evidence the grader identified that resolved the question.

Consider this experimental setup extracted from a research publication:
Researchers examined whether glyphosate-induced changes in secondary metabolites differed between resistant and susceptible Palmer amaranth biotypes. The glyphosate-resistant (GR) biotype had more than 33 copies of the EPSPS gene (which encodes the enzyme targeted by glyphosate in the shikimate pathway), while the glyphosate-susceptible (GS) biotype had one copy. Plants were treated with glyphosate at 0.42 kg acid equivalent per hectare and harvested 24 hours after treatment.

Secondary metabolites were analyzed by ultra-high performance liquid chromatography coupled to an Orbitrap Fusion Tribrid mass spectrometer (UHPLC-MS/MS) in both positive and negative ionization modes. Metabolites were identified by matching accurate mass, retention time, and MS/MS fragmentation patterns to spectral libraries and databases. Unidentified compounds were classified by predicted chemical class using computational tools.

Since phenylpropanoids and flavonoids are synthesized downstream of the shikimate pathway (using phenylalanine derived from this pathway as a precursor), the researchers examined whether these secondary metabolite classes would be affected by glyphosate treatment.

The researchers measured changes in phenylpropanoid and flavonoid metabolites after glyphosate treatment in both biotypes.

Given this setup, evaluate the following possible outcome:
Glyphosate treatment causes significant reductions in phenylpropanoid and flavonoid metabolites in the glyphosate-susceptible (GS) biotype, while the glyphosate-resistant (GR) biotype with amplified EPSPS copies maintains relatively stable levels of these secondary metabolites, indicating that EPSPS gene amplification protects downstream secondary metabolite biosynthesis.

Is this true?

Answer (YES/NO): NO